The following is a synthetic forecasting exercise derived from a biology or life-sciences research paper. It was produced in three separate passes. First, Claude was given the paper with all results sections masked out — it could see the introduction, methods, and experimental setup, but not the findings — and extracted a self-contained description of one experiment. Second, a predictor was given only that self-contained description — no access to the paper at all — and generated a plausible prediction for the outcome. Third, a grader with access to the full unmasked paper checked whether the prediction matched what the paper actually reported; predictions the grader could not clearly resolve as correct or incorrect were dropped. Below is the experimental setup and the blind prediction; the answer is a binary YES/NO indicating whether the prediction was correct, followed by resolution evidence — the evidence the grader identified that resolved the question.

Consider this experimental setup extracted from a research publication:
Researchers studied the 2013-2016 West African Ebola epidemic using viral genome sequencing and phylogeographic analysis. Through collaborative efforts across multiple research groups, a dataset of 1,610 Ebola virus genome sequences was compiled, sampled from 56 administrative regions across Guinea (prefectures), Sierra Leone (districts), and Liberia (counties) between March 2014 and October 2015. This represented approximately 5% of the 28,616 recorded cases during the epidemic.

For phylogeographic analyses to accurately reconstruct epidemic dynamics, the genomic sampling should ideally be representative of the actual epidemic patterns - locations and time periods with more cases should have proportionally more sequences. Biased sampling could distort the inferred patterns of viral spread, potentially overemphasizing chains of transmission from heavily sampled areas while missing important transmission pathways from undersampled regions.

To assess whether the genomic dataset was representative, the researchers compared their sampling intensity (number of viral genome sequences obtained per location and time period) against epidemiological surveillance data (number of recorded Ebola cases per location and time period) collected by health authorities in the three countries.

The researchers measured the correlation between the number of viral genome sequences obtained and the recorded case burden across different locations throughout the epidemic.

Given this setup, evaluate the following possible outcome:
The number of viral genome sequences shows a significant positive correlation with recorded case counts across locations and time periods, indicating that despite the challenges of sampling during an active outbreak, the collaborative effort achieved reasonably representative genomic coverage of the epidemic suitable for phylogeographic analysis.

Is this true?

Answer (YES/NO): YES